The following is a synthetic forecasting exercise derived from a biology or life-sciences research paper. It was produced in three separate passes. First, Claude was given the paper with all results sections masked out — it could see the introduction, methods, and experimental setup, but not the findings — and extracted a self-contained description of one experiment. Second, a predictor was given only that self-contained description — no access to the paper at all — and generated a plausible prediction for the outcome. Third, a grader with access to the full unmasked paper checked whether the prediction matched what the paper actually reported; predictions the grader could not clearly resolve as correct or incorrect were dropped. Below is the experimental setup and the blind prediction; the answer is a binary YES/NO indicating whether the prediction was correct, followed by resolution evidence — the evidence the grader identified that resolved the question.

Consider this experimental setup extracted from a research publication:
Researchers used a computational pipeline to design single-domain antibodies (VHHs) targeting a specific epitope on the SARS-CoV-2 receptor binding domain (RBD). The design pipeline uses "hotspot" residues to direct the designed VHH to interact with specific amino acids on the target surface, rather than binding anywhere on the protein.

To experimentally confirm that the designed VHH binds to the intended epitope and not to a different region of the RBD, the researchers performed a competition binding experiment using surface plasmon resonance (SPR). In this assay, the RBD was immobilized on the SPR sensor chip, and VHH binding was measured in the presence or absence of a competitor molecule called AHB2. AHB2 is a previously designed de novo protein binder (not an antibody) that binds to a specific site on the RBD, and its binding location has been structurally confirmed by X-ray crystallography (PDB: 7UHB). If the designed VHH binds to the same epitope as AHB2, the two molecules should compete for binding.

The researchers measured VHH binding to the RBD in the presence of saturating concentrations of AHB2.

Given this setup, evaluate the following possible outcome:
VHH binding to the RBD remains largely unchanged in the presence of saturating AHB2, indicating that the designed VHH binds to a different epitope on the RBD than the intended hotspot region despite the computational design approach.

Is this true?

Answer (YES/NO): NO